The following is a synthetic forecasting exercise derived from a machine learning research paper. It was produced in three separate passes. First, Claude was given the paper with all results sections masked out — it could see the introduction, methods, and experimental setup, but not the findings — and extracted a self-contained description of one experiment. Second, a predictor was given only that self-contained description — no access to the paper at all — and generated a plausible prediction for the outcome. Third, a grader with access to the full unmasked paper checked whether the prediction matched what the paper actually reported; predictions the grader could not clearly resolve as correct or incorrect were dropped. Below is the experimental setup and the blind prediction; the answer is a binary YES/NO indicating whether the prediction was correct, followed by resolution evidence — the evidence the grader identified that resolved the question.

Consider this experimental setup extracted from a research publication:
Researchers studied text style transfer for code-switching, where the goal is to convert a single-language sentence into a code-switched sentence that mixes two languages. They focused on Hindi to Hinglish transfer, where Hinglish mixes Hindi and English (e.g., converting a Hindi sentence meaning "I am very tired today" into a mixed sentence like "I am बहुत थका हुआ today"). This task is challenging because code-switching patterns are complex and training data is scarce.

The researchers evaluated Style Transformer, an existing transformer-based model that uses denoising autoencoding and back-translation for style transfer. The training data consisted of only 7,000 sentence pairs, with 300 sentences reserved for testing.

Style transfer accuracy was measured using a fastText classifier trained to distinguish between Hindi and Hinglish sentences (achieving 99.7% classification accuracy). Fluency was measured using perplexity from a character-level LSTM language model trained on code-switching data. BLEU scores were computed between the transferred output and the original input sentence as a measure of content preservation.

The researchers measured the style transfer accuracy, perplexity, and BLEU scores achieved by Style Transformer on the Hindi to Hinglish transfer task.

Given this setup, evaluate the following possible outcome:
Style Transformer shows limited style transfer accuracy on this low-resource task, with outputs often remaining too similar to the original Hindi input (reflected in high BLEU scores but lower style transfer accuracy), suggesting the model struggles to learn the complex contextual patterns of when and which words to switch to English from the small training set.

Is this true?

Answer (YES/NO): NO